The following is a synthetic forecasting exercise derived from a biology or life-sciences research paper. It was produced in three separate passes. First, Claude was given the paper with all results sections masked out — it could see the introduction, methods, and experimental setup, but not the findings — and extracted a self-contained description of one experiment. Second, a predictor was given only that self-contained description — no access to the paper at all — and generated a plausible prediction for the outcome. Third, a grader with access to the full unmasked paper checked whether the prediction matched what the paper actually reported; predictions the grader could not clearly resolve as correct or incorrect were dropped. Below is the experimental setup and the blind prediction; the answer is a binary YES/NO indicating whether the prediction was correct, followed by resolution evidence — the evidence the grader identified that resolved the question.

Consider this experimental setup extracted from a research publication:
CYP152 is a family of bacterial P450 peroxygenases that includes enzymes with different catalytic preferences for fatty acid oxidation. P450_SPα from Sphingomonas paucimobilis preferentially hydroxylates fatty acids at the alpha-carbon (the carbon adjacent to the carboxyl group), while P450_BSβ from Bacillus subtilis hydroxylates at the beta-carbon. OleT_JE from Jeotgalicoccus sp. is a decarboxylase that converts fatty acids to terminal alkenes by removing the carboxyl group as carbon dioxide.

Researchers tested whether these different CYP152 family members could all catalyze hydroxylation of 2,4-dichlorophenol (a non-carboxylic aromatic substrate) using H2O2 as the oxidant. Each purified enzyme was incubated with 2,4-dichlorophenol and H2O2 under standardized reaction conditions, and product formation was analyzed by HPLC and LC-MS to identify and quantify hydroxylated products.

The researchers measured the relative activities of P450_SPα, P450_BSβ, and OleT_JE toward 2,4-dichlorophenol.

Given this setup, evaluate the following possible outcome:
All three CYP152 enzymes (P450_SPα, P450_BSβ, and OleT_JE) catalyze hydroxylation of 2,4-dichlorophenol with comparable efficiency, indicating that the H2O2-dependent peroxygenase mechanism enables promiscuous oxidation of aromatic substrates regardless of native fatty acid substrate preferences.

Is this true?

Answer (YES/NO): NO